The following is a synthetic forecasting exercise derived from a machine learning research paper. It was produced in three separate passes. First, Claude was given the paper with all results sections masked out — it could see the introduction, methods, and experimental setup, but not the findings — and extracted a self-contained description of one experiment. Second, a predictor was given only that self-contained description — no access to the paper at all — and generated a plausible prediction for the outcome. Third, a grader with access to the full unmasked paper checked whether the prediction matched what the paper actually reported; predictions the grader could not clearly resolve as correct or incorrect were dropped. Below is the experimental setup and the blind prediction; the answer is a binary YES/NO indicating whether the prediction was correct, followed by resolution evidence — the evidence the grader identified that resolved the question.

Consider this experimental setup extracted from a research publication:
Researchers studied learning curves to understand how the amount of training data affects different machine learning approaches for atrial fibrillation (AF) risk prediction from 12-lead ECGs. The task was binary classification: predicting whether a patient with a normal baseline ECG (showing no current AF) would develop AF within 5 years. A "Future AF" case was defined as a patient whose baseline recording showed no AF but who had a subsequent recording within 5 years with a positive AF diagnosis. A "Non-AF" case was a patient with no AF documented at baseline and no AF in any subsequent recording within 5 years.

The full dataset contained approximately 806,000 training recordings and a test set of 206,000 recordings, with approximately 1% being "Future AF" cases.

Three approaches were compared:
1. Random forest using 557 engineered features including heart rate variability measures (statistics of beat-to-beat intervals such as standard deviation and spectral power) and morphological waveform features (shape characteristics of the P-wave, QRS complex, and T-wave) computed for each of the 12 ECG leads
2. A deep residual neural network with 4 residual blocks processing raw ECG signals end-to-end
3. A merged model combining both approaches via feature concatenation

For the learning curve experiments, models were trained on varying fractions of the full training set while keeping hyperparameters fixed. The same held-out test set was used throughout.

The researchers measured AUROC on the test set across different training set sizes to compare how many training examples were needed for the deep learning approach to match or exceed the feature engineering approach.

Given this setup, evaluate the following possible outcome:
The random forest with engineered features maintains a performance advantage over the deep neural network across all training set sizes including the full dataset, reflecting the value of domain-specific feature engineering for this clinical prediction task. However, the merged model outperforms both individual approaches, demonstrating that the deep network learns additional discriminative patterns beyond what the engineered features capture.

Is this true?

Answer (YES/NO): NO